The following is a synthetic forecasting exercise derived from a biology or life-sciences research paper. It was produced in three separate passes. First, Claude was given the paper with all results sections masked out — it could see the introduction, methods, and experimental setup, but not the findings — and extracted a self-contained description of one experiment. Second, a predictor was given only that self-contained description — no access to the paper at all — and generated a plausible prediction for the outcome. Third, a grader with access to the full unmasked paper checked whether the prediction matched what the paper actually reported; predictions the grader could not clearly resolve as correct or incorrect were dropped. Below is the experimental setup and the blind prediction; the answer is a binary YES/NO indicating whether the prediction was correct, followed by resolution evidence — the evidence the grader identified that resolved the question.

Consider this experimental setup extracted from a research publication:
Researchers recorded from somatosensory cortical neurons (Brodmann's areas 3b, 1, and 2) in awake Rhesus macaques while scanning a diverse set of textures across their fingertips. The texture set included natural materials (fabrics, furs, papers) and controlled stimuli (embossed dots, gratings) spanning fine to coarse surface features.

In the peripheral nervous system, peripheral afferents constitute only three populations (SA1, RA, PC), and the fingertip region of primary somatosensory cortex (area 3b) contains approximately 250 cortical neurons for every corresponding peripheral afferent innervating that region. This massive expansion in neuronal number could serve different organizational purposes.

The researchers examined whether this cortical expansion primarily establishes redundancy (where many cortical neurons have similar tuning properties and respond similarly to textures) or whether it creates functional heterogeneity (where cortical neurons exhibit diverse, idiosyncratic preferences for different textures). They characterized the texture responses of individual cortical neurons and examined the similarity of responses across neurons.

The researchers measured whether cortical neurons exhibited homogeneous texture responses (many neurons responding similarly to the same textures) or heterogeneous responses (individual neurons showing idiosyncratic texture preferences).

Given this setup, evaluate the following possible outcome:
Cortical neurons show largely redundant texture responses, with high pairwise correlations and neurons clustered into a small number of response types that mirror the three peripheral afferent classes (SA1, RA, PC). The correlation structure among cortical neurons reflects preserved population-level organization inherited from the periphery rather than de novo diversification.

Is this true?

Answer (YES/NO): NO